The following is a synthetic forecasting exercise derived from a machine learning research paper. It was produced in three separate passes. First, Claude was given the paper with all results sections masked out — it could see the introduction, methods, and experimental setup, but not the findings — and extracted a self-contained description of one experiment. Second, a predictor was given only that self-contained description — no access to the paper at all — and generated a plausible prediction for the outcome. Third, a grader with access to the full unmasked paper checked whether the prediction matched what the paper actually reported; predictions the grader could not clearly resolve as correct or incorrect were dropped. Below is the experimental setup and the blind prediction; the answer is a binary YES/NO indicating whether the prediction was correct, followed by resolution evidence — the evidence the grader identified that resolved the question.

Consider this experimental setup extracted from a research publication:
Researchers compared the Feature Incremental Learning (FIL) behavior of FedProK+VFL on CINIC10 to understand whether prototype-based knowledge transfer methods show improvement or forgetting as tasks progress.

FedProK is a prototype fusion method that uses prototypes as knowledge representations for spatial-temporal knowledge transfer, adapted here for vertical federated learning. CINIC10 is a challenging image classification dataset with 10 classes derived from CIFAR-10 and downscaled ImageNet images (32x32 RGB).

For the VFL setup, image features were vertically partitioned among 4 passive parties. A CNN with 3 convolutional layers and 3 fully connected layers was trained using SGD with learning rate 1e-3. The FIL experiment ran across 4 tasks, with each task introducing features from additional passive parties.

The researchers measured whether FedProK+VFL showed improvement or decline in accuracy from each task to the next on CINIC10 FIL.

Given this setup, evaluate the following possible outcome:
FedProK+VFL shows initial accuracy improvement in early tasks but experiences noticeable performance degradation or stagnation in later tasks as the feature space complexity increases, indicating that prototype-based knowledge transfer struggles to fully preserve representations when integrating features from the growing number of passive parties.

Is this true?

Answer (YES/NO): NO